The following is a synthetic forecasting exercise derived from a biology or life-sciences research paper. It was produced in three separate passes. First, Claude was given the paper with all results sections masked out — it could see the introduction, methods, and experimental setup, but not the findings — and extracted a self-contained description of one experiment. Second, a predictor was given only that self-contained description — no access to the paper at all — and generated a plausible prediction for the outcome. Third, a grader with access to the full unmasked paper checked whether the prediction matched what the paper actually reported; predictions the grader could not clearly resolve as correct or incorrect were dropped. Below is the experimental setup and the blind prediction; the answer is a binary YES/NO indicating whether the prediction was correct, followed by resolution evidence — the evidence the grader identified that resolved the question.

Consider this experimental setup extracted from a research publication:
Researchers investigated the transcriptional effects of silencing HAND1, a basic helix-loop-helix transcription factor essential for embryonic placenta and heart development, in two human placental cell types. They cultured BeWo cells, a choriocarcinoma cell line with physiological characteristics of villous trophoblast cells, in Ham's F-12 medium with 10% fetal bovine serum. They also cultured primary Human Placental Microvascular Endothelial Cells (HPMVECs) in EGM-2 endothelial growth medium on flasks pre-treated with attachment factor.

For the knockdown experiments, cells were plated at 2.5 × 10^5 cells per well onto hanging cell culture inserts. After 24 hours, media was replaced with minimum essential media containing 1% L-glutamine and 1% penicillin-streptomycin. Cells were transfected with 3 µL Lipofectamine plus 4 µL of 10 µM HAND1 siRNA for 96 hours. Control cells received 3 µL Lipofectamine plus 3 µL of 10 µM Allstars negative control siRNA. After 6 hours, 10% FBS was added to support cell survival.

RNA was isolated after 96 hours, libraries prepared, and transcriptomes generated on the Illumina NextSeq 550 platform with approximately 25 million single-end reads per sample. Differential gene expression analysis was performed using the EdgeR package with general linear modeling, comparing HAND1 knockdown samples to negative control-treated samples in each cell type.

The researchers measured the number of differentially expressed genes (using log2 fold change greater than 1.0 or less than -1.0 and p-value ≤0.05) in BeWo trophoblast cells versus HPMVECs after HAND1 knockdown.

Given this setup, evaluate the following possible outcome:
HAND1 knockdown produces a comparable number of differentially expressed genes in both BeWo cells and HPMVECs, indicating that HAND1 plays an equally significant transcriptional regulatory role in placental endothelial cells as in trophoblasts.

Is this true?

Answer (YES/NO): NO